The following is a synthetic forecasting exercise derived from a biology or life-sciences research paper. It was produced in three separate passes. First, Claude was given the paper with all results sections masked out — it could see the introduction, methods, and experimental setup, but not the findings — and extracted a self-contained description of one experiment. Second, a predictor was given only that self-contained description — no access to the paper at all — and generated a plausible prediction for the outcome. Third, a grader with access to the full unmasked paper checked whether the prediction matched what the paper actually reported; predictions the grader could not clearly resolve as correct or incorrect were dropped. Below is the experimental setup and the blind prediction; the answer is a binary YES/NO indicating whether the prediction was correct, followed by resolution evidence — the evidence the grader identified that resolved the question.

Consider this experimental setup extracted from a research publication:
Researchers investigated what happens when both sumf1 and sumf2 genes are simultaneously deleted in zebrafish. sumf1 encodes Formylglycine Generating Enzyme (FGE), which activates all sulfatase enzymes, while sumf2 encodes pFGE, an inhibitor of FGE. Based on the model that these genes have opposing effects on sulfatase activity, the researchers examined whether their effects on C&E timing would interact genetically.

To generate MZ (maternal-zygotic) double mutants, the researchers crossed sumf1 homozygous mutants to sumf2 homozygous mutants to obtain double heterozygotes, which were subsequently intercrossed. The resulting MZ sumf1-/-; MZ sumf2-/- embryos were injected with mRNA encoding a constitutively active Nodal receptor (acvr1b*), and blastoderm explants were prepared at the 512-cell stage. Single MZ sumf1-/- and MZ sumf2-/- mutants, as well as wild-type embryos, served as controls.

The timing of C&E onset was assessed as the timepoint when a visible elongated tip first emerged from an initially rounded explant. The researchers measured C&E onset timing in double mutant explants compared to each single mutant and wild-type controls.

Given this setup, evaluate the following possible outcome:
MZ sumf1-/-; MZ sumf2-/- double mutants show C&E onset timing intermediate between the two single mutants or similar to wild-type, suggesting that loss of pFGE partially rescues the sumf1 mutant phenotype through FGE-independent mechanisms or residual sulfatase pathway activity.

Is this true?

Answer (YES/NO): NO